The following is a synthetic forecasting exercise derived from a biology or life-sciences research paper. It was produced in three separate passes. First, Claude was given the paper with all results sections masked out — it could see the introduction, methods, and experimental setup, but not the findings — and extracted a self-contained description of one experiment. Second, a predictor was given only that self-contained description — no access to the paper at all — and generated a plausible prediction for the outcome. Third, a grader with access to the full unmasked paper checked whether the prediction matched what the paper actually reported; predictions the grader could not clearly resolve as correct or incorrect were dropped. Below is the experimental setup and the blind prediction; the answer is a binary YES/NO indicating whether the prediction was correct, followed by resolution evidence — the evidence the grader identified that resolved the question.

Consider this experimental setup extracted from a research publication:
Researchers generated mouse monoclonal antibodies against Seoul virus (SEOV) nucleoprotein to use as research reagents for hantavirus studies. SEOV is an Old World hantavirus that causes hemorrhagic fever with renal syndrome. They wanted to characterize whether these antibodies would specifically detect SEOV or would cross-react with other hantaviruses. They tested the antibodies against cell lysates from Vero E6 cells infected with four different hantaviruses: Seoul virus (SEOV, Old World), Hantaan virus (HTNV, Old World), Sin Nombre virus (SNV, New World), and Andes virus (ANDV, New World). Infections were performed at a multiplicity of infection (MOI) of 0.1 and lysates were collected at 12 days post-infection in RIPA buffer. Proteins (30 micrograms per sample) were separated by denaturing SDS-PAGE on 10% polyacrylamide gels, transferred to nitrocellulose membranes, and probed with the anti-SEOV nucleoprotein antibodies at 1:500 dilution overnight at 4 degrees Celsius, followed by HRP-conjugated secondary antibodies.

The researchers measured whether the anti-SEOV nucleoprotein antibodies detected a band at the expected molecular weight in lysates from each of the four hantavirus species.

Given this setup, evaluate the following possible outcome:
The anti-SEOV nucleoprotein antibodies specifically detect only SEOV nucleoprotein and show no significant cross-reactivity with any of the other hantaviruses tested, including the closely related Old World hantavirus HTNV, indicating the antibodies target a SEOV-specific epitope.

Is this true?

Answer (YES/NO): YES